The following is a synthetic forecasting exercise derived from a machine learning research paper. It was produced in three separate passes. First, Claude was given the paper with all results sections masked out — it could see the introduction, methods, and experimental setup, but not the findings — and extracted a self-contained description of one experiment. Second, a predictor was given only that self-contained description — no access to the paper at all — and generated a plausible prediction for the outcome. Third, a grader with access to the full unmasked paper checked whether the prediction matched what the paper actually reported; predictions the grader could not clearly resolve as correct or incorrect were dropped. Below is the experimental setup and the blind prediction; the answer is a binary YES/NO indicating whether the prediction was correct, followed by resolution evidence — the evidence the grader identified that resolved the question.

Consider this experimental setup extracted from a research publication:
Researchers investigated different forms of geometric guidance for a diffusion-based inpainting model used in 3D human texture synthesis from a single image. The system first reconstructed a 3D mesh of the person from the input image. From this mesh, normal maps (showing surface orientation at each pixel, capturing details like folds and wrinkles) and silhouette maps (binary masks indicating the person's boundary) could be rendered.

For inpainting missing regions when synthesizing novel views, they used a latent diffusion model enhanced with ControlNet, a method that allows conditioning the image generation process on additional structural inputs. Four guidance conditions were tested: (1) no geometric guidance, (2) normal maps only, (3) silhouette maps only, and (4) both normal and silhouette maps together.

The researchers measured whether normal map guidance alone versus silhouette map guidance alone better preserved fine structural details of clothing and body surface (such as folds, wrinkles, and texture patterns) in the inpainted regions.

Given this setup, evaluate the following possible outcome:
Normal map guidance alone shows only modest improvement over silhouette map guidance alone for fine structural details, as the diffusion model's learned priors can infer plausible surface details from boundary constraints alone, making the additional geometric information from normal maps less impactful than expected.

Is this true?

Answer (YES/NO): NO